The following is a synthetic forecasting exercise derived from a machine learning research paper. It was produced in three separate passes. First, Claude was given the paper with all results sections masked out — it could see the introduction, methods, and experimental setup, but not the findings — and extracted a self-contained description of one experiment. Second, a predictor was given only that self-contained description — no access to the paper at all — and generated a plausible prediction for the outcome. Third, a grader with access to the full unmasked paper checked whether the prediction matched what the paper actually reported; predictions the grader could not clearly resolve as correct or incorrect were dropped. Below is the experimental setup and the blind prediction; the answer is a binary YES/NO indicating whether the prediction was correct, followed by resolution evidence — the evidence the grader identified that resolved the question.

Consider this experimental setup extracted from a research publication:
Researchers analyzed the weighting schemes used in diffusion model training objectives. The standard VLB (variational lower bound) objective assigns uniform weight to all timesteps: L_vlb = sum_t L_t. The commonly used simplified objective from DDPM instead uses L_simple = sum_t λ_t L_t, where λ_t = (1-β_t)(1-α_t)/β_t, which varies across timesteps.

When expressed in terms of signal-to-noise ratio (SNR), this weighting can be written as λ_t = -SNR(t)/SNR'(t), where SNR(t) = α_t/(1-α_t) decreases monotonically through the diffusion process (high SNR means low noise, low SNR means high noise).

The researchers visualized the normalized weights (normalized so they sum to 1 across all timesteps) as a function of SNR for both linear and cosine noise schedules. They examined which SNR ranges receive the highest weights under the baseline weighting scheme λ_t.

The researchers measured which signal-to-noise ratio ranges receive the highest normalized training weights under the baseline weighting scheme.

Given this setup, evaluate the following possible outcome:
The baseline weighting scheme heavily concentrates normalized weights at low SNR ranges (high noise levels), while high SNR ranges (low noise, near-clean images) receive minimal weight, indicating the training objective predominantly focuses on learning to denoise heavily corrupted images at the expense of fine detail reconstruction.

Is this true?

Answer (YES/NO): NO